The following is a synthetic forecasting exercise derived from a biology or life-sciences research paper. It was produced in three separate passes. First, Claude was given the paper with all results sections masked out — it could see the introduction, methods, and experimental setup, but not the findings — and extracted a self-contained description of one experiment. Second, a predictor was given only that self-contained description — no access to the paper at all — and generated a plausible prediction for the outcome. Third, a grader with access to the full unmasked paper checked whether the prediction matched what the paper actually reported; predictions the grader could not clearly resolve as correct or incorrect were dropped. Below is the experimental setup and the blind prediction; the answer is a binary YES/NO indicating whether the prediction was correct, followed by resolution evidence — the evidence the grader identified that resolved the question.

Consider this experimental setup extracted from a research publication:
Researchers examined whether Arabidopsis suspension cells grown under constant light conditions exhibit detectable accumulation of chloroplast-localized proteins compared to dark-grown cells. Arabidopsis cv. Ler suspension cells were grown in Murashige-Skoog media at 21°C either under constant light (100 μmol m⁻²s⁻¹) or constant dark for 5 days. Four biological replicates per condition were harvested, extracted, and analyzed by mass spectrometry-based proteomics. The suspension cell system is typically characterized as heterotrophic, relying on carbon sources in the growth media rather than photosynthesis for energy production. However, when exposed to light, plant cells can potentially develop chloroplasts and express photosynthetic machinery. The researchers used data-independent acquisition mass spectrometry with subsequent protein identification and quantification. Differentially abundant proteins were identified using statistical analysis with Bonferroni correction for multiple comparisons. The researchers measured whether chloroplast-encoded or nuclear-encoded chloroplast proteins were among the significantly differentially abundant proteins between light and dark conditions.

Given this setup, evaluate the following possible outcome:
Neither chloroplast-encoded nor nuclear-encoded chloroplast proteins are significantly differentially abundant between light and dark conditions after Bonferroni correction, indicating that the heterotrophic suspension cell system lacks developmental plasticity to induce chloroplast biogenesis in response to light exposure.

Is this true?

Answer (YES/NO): NO